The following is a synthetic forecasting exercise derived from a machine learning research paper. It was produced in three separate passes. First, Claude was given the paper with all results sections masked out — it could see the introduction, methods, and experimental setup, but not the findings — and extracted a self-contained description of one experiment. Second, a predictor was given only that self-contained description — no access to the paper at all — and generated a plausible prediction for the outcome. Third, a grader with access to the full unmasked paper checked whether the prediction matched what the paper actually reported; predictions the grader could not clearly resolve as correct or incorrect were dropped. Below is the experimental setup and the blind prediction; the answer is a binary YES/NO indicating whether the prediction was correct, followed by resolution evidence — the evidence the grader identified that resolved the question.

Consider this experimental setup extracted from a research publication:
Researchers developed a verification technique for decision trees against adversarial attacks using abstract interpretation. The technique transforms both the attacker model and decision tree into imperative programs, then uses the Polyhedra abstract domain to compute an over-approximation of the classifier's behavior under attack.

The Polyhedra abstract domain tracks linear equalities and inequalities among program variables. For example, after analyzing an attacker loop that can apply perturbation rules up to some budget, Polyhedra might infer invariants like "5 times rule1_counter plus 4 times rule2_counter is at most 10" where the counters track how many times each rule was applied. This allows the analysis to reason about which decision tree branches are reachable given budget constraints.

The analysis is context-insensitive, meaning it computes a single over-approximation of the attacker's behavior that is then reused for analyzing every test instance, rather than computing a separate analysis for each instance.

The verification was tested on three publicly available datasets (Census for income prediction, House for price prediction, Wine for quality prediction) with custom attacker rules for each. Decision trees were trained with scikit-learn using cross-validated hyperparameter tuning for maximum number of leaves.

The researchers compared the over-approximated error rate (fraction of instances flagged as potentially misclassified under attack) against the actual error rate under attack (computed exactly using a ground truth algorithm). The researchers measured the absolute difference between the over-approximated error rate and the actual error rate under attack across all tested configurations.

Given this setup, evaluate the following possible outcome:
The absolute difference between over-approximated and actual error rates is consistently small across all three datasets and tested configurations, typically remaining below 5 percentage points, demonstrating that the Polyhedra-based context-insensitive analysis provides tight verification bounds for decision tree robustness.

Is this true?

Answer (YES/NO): YES